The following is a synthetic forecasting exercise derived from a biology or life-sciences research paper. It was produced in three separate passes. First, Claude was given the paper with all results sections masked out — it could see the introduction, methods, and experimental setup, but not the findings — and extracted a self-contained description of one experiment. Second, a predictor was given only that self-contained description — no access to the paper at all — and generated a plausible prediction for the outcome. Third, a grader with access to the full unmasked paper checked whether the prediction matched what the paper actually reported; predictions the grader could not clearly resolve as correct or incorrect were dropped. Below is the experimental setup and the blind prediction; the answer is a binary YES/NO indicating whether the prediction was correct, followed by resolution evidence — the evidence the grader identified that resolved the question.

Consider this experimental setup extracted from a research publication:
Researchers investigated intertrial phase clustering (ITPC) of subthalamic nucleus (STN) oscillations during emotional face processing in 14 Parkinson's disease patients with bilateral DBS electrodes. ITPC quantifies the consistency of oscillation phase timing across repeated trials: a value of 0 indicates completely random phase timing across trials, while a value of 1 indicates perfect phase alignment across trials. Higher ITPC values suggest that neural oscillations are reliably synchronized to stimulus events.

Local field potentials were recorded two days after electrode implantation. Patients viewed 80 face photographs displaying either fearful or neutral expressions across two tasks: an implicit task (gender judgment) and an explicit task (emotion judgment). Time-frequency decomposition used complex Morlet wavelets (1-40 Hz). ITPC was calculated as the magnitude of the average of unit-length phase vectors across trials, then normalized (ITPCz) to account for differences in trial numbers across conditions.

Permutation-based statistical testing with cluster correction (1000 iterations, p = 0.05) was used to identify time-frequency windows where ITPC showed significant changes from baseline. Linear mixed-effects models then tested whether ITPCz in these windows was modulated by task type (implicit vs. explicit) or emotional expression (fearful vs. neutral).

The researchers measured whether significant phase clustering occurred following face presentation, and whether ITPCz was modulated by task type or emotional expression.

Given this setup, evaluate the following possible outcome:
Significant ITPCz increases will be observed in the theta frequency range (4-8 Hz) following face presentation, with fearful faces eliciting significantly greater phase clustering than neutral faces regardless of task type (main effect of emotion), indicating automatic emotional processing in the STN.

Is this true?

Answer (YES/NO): NO